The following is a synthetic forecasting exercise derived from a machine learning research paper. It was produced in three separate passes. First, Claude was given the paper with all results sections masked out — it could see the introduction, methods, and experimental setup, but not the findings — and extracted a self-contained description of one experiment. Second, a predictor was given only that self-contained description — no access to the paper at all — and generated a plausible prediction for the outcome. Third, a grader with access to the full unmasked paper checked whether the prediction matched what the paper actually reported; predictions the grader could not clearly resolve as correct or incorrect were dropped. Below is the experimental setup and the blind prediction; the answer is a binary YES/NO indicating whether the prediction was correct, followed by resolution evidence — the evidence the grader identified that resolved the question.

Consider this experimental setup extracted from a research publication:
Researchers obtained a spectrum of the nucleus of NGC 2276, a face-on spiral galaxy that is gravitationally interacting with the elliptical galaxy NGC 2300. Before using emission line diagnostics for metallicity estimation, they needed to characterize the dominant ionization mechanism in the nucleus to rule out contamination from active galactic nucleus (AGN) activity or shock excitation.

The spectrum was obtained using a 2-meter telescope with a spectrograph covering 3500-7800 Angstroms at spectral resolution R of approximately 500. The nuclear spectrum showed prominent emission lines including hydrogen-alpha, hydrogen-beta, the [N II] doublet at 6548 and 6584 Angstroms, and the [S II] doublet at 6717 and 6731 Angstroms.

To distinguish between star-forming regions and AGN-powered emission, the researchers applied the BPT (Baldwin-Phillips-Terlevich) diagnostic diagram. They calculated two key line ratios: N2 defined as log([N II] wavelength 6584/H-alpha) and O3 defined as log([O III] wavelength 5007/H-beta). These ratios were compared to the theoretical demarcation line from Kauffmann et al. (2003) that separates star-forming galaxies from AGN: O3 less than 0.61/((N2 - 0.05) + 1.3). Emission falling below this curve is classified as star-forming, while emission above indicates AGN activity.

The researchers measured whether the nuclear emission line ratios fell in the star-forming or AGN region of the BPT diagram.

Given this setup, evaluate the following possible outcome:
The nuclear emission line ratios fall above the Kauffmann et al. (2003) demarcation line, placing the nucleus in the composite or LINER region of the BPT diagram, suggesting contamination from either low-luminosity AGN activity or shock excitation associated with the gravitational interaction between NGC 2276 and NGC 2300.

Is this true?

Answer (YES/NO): NO